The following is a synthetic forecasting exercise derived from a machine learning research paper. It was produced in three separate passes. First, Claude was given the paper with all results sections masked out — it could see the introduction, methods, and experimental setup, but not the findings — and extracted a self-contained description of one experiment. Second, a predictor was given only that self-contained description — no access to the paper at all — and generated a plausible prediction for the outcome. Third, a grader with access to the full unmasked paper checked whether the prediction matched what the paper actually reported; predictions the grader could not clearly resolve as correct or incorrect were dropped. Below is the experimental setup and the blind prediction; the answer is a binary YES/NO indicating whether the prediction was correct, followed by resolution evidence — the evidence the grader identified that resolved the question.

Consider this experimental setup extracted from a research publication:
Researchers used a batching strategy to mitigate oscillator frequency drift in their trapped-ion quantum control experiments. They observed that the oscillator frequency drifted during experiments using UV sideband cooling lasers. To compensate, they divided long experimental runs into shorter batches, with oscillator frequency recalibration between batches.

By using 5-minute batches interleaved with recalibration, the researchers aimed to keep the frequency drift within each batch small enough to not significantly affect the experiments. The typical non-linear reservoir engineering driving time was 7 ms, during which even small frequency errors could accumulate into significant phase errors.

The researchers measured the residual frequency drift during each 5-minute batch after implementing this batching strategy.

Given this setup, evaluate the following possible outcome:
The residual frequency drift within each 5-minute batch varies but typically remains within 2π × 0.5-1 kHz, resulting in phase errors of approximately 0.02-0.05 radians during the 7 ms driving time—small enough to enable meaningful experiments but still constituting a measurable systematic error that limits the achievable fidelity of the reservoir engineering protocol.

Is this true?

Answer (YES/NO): NO